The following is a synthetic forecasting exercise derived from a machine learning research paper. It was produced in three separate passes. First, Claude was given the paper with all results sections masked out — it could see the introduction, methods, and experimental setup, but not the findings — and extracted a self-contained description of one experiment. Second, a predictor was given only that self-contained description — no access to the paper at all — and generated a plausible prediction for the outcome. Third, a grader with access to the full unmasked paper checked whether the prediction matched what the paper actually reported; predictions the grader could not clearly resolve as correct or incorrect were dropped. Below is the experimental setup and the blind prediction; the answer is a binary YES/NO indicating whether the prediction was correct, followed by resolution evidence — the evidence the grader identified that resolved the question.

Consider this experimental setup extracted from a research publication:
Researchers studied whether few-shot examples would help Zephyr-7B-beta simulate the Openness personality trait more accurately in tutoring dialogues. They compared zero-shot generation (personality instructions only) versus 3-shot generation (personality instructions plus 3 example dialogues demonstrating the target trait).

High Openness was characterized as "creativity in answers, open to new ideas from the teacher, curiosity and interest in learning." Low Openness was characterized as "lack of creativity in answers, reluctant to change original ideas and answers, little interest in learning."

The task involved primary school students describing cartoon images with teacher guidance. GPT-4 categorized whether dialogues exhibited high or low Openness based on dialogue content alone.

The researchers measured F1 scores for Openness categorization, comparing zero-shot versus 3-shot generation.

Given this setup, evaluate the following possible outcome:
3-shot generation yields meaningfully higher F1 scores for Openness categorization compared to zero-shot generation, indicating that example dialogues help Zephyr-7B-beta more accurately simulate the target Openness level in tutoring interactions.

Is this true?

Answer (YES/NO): NO